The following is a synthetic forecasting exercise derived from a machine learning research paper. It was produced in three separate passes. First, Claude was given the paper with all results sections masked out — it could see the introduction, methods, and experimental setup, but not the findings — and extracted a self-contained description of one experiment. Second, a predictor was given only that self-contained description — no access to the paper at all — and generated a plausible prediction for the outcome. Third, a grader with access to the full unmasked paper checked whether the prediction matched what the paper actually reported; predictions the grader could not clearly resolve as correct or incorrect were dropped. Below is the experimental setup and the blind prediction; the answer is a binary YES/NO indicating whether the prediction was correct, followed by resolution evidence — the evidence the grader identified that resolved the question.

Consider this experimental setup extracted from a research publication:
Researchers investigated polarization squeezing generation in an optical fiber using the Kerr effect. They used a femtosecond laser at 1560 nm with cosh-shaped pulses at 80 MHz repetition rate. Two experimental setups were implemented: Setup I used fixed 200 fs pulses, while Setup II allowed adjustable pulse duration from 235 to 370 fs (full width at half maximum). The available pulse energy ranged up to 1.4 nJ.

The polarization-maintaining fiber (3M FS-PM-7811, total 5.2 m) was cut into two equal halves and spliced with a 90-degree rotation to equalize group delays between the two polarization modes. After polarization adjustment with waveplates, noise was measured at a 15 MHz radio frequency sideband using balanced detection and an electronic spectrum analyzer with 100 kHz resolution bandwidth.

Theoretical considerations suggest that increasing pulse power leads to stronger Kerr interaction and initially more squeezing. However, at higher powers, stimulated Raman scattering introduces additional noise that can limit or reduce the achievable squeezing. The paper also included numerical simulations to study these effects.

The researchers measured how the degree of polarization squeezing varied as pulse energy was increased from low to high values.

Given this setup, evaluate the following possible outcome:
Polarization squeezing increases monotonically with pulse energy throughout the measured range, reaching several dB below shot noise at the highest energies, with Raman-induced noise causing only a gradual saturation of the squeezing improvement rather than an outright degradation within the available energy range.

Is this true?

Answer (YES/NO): NO